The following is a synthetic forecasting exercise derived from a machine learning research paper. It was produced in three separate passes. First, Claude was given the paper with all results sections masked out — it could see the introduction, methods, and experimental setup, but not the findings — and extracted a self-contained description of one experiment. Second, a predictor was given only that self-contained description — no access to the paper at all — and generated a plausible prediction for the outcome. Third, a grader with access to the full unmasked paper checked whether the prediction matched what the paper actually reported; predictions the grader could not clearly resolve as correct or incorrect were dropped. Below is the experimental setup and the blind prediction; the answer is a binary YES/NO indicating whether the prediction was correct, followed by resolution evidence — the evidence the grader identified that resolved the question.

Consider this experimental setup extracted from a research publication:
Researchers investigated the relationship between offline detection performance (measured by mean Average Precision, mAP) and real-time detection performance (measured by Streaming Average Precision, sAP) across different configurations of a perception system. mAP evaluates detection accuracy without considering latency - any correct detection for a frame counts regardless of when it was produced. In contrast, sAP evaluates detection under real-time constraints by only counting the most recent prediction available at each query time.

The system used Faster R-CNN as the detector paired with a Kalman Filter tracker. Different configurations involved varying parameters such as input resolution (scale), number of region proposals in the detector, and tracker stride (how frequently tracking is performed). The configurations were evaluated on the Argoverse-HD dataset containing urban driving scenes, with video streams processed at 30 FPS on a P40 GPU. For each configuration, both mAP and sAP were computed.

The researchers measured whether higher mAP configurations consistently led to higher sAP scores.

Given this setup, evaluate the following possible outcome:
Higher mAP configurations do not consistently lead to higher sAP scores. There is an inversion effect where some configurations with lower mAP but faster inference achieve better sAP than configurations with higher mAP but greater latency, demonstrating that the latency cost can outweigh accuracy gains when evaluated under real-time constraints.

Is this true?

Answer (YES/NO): YES